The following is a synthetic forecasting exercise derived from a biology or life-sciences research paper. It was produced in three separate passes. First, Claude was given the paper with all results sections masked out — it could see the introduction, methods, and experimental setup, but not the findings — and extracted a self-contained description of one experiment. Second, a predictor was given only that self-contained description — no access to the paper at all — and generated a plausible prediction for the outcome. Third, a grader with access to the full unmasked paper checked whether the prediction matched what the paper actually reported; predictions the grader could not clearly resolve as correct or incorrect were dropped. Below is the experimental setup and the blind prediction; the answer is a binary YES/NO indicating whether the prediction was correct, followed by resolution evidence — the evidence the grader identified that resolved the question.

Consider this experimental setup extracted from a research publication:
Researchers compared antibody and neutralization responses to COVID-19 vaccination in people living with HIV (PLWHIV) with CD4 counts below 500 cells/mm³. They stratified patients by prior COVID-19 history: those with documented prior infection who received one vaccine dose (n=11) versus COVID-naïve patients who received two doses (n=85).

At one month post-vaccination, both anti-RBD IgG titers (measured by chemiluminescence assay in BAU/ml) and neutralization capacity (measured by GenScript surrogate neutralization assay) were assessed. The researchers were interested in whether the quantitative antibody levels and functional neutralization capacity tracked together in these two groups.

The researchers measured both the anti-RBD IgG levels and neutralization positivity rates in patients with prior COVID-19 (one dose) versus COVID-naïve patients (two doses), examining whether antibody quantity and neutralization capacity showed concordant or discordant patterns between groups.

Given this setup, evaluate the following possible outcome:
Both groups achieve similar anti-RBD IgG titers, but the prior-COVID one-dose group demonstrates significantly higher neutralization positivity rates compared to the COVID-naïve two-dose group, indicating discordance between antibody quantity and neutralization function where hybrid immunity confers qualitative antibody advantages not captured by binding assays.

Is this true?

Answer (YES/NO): NO